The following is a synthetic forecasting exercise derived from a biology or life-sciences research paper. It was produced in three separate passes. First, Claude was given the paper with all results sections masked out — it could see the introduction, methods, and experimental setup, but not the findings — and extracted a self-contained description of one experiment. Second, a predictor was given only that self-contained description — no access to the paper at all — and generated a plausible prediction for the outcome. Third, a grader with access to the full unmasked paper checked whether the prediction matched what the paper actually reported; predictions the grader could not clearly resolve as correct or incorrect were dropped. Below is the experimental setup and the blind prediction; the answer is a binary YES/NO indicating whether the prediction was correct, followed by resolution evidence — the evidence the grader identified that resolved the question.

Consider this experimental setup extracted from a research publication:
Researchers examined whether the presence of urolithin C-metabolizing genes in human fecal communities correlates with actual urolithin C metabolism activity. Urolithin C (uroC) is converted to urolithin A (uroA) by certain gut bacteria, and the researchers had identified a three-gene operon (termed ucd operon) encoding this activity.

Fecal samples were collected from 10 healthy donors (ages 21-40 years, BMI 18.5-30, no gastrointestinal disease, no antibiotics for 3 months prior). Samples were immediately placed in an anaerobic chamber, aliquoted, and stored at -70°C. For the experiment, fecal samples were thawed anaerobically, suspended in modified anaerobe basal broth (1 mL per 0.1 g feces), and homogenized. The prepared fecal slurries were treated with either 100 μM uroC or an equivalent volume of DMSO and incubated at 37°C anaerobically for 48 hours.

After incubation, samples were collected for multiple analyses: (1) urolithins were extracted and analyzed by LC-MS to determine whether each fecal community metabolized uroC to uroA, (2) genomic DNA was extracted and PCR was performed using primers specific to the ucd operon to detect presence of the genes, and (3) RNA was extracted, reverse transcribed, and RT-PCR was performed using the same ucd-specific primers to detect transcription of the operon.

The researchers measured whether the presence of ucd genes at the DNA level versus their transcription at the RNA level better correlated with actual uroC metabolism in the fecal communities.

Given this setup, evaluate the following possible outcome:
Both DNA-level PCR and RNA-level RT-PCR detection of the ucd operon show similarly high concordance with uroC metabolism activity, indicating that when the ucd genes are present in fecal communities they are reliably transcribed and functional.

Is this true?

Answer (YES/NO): NO